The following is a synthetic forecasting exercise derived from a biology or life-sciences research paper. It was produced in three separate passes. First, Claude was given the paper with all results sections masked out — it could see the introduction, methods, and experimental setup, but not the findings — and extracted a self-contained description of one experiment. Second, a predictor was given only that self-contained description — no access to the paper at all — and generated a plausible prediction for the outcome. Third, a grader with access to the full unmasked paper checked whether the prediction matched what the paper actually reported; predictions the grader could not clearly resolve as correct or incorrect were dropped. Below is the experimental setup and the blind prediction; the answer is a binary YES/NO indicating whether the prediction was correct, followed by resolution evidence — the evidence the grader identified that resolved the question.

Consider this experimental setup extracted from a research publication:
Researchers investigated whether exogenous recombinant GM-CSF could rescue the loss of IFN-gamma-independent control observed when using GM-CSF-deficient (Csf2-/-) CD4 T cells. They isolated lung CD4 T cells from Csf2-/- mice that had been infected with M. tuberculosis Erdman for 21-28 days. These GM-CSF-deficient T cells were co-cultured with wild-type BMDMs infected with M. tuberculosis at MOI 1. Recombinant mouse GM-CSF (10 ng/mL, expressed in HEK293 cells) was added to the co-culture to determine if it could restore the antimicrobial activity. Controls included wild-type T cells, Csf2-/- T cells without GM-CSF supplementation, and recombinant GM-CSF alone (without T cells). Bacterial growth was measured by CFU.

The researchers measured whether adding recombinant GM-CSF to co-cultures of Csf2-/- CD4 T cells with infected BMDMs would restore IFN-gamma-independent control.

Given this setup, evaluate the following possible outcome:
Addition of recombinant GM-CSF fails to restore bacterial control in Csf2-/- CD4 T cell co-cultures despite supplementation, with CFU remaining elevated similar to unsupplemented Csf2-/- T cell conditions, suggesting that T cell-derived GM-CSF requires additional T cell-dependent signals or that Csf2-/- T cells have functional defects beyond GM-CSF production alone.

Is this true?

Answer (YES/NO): YES